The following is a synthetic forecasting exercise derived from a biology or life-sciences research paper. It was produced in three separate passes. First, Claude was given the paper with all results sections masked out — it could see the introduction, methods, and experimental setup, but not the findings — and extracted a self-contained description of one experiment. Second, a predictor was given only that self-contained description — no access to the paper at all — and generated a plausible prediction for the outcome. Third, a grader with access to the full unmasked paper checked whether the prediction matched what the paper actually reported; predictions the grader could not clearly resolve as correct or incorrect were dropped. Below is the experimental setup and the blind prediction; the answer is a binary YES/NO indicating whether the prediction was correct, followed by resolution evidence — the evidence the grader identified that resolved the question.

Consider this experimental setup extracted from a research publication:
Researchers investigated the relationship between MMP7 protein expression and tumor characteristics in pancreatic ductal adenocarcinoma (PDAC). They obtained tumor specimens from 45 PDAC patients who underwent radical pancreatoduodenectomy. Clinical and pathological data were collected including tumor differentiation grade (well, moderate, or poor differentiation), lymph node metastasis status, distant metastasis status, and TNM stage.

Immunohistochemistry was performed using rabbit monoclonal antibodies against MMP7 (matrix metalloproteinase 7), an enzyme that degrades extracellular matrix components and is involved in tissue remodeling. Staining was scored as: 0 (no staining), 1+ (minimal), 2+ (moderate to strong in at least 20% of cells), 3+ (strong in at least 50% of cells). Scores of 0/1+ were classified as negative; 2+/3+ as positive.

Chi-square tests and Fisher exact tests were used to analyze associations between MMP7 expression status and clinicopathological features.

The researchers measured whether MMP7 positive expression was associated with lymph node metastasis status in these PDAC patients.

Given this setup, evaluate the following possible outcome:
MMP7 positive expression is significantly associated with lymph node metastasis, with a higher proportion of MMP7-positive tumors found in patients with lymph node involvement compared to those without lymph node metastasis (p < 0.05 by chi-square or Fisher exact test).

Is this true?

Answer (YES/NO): NO